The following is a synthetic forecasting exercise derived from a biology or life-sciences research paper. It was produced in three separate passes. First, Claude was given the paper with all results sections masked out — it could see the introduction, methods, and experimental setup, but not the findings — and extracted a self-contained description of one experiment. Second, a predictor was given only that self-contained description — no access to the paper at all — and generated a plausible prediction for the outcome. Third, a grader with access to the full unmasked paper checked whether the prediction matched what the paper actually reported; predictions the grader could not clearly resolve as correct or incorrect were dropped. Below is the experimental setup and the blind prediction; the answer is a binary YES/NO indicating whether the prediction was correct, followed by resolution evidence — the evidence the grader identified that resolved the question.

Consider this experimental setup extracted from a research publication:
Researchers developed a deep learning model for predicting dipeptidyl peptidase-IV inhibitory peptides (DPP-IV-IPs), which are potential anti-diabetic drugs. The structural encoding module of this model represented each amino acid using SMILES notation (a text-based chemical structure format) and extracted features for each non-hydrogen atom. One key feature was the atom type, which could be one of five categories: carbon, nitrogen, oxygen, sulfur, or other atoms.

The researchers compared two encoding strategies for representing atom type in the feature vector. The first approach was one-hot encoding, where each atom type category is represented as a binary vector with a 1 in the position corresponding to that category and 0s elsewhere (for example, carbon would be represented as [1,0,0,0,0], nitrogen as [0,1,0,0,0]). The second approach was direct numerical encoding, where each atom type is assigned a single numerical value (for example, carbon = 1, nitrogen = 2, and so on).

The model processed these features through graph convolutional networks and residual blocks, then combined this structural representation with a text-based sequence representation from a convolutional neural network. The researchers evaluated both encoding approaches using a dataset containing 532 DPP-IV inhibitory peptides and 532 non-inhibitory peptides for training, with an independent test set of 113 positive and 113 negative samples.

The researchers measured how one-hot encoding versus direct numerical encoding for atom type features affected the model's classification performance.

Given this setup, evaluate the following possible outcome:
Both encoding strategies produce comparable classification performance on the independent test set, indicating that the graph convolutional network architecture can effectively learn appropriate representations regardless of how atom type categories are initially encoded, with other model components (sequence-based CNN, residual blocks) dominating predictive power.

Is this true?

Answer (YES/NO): NO